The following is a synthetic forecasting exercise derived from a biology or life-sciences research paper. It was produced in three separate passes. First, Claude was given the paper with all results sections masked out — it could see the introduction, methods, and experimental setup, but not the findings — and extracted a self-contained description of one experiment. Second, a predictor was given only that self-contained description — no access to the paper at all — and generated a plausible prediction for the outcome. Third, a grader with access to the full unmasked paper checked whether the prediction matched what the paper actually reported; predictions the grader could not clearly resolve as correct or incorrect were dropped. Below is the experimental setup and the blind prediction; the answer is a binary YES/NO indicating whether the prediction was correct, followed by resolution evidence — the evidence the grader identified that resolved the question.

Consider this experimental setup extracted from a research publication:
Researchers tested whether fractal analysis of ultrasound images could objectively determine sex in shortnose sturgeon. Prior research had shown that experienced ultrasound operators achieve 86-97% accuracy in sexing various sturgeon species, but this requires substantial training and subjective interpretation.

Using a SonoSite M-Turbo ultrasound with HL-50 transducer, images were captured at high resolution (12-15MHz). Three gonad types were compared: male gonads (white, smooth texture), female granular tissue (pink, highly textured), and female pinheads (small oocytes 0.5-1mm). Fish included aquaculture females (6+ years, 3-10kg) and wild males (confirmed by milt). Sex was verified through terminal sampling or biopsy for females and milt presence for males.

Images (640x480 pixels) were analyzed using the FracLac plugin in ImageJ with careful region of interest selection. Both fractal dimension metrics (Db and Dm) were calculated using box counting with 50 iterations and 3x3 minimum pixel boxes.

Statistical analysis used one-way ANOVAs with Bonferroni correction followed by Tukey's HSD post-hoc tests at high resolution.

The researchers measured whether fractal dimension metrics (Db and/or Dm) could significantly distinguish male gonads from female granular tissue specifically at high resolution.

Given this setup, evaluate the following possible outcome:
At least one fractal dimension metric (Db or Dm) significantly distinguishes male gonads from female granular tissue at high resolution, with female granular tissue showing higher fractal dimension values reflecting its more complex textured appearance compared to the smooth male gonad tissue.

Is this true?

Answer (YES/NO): NO